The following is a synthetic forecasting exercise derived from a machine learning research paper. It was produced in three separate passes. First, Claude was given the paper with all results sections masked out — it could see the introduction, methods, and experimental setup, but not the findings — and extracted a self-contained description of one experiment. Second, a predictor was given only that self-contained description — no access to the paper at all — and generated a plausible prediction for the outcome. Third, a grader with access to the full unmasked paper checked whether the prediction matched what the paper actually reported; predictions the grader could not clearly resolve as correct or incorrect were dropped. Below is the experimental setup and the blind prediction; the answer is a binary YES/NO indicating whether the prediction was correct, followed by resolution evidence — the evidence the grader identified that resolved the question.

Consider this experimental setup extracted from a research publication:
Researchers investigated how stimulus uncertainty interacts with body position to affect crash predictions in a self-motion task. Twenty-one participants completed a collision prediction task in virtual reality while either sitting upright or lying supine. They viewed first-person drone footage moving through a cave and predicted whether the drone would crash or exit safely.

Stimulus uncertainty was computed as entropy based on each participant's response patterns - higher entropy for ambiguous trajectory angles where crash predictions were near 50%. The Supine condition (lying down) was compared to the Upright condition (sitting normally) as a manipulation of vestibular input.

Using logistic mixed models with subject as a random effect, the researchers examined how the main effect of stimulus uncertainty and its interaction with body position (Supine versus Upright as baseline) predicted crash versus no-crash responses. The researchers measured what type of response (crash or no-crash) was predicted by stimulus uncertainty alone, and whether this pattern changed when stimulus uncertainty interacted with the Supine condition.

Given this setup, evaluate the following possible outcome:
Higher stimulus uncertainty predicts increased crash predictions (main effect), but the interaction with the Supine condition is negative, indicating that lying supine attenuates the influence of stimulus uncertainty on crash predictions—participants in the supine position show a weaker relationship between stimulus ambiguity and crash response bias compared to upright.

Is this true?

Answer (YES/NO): NO